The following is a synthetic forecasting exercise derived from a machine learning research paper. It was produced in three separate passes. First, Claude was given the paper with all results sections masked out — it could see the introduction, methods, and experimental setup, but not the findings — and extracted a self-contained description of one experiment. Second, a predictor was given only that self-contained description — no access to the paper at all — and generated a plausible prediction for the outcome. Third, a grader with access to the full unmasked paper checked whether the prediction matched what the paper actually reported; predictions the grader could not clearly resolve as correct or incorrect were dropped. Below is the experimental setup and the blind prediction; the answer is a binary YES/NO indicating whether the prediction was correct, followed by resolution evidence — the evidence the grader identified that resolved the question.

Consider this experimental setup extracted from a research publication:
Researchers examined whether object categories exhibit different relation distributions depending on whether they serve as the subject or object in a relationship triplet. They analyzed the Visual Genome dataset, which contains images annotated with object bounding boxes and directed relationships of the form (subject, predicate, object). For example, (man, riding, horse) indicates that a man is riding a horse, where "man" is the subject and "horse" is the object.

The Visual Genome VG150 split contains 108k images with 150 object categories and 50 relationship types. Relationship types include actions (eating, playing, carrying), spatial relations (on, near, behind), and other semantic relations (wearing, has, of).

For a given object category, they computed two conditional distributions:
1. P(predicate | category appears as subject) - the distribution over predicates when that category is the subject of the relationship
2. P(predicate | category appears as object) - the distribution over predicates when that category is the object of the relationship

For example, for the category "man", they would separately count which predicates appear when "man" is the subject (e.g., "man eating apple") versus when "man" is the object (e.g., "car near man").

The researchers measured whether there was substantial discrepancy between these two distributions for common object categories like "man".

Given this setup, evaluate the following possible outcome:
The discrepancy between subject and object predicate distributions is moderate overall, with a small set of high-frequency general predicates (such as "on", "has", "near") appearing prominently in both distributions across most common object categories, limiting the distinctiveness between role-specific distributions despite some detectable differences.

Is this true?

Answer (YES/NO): NO